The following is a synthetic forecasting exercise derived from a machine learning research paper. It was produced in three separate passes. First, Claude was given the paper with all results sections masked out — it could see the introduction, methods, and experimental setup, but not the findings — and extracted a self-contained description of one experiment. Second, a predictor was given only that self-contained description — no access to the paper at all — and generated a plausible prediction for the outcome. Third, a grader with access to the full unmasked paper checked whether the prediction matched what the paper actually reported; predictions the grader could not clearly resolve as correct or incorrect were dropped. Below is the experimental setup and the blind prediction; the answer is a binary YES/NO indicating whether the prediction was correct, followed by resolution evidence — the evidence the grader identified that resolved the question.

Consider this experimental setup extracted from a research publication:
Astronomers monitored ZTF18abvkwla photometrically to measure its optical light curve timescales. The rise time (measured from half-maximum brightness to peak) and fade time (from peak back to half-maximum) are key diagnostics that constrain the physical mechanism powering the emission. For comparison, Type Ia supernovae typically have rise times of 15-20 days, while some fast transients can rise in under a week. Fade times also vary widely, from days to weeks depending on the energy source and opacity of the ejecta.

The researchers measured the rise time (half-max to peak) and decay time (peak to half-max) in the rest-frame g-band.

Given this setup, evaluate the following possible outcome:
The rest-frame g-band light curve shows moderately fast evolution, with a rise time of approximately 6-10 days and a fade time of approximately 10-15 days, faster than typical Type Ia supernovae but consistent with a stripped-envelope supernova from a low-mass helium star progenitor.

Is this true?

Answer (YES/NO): NO